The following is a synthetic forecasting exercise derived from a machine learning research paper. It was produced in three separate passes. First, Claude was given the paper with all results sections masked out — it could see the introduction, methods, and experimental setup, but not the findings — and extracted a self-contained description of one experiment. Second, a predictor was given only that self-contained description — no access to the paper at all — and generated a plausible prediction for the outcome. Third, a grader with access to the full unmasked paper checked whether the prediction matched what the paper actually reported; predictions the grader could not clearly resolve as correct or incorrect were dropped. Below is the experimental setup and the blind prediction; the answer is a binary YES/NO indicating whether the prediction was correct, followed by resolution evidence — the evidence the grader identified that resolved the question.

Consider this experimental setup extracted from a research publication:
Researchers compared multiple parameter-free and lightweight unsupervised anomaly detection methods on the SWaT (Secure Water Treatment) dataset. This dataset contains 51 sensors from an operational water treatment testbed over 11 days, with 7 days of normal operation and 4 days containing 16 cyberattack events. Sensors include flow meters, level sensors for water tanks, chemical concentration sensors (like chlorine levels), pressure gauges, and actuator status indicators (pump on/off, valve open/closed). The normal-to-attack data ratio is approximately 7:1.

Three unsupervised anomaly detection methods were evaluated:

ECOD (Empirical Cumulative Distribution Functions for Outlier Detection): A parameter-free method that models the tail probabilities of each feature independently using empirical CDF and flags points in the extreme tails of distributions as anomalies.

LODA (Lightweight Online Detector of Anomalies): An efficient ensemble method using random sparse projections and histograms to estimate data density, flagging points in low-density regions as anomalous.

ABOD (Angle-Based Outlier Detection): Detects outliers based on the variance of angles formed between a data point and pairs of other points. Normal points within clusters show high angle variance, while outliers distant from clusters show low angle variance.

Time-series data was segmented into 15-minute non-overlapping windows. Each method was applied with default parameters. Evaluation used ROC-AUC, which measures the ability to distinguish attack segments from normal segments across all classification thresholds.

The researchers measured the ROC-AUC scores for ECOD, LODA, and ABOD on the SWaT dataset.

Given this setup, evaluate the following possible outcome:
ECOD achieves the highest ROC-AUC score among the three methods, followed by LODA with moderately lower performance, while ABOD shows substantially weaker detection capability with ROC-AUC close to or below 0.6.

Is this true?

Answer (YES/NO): NO